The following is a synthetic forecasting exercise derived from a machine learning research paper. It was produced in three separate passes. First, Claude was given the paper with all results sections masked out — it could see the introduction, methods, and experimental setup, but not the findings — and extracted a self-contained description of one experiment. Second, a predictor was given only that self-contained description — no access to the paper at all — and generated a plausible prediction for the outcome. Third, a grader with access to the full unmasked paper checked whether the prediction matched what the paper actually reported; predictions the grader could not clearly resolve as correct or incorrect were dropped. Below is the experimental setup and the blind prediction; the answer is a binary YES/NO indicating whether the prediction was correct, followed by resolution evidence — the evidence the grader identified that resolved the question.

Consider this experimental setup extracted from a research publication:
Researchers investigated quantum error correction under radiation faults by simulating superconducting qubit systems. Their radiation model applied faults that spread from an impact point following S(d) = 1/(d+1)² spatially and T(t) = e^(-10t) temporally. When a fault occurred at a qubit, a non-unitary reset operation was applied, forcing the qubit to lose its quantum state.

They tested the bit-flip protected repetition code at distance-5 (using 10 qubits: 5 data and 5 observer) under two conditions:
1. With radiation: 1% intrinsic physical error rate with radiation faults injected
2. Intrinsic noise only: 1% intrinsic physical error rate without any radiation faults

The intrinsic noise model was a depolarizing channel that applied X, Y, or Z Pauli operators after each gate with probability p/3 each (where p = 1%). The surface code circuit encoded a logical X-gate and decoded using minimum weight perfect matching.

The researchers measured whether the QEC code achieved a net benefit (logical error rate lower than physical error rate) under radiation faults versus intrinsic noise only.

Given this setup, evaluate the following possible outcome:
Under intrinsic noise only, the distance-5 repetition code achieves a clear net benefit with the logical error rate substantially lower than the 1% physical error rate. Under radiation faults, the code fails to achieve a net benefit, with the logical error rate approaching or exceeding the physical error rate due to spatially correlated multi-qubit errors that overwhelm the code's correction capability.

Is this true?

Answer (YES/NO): YES